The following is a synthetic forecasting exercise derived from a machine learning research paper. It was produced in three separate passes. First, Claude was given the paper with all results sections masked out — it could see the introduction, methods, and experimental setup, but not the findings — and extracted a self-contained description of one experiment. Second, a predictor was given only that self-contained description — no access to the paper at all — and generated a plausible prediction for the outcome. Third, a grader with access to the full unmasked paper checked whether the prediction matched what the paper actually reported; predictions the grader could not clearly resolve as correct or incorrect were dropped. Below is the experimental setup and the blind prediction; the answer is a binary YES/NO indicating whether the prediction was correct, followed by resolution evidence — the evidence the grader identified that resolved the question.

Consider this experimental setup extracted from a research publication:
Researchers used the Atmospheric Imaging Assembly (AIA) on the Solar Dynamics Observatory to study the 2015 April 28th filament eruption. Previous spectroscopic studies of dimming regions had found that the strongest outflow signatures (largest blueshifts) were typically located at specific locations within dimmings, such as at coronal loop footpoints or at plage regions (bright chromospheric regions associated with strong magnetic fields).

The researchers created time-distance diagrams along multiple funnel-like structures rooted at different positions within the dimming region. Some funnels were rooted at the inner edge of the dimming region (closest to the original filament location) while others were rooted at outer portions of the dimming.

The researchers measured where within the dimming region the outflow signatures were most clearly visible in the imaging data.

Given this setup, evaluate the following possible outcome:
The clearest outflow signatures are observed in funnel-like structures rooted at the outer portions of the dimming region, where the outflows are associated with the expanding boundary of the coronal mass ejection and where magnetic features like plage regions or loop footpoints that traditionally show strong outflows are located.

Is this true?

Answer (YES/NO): NO